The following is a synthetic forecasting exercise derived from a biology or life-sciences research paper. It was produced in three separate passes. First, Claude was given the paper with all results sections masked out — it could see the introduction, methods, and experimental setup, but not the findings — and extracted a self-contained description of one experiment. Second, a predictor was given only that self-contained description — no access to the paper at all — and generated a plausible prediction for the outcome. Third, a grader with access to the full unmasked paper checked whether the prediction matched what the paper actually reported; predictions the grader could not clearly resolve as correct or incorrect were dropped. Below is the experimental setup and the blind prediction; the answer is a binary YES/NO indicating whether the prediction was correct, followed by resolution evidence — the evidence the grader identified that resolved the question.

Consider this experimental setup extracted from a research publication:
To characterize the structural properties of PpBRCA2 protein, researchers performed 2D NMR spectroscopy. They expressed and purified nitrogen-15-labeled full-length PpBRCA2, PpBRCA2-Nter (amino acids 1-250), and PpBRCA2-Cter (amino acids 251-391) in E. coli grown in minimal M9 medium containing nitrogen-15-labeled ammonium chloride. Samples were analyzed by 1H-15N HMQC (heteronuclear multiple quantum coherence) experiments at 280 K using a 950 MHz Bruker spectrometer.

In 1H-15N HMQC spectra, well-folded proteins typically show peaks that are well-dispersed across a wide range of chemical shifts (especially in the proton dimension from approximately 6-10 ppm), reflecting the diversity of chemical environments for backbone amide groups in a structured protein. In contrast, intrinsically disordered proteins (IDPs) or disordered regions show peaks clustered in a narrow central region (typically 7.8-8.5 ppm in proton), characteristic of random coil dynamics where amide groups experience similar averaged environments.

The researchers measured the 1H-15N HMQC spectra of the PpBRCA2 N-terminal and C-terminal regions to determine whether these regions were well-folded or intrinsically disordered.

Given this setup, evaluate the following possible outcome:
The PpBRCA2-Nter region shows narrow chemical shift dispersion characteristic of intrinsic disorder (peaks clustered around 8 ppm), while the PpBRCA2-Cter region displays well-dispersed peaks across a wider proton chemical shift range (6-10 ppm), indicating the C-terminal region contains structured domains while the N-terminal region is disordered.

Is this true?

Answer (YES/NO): NO